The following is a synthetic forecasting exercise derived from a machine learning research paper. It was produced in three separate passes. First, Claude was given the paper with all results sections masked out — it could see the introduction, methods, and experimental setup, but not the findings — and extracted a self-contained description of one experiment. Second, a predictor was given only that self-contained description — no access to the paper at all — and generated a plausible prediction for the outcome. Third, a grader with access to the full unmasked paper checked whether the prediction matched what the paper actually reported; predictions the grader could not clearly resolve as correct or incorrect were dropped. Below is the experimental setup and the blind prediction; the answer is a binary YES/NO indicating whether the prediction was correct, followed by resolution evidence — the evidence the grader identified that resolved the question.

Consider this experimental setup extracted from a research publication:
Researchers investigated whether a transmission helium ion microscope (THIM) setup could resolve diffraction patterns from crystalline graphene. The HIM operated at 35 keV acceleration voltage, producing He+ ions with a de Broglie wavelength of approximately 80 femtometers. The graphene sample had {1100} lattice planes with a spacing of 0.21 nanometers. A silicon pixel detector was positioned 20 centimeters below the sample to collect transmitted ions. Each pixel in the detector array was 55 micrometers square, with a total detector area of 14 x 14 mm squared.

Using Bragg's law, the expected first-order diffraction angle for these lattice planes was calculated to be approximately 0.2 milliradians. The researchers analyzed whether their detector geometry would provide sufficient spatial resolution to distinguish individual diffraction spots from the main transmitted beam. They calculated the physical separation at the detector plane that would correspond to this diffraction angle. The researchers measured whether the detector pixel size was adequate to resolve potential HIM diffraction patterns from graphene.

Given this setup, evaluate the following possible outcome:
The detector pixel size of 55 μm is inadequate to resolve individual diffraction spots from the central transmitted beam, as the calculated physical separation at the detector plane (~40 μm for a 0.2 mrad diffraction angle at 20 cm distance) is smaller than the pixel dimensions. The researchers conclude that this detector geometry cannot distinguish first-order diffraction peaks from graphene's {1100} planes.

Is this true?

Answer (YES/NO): YES